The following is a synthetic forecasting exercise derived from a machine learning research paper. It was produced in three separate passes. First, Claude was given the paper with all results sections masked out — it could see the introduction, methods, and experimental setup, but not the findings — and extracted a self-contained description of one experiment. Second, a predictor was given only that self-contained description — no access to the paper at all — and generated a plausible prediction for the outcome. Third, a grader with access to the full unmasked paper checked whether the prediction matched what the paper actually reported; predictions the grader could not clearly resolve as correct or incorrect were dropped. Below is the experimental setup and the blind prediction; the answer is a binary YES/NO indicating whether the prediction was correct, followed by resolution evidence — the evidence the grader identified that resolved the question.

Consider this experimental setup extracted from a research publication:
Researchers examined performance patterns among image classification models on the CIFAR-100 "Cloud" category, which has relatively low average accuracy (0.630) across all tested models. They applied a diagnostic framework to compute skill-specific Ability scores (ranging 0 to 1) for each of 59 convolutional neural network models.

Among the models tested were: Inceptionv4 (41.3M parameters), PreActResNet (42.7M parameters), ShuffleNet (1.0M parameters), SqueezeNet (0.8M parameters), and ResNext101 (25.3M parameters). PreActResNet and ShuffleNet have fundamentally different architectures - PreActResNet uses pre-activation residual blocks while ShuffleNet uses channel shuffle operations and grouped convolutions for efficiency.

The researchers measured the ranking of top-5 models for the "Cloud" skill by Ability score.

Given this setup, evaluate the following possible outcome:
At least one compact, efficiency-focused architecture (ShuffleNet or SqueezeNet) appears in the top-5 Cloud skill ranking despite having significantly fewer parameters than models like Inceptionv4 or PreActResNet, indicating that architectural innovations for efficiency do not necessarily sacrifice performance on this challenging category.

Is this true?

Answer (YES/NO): YES